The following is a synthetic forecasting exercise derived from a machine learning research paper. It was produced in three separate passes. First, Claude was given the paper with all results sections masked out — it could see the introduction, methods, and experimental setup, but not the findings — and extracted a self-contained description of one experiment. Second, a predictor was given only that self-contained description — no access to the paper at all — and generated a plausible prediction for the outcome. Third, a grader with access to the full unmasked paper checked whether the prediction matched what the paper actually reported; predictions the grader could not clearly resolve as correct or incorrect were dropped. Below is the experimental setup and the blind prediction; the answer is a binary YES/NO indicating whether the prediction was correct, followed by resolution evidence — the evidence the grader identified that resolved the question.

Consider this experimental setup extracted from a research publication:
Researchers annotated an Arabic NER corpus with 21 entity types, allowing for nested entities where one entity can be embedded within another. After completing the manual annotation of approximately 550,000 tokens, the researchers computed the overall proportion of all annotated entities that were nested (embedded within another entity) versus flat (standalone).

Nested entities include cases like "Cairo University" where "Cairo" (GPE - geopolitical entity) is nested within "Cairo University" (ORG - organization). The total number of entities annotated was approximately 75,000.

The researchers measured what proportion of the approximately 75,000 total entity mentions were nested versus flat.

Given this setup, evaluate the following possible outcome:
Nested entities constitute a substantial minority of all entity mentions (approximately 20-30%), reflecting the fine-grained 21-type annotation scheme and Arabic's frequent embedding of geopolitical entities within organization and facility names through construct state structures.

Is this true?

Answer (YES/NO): YES